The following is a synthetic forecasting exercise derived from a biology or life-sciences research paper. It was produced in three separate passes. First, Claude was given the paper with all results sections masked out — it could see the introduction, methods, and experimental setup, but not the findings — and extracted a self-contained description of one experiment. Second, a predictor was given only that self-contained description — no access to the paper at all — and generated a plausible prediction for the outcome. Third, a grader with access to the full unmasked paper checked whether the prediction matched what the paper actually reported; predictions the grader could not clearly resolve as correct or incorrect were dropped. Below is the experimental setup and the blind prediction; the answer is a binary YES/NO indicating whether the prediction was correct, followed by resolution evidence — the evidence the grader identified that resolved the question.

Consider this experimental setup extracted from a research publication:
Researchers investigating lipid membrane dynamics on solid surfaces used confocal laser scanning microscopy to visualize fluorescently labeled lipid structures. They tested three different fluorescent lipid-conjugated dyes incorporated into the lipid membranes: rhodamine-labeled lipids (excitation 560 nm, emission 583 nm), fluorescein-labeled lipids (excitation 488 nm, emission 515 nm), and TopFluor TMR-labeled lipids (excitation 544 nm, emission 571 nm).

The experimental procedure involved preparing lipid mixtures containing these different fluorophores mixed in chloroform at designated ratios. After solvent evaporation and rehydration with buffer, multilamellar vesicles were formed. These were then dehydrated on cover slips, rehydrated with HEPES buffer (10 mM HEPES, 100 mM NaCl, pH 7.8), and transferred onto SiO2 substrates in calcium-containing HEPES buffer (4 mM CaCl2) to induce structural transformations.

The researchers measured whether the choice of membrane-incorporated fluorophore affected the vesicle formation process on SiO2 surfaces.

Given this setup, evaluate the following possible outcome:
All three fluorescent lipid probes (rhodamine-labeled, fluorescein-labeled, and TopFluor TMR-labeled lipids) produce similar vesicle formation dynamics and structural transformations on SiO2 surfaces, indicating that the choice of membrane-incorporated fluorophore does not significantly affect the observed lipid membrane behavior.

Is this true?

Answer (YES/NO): YES